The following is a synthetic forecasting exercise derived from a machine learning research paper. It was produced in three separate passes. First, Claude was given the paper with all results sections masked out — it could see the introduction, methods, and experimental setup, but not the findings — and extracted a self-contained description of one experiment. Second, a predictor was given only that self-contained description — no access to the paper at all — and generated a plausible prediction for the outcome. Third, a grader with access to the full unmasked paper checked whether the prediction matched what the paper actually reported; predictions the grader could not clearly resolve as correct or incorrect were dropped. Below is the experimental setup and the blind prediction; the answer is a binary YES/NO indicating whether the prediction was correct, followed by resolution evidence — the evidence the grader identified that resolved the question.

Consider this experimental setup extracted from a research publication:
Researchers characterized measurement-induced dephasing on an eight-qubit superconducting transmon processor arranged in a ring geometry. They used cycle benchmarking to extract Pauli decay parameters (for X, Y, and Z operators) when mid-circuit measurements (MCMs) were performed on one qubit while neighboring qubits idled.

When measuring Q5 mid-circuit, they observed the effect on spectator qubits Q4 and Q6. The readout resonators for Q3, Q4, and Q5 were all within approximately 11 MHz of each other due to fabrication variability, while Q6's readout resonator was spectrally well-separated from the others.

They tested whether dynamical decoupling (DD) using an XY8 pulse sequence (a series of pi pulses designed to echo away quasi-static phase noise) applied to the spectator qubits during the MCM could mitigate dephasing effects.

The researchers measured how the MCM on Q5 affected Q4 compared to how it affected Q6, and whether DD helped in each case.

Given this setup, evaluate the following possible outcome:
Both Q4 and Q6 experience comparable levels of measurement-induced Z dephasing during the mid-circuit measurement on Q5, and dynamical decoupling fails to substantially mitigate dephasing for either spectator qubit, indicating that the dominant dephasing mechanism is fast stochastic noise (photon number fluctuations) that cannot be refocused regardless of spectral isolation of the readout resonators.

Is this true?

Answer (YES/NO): NO